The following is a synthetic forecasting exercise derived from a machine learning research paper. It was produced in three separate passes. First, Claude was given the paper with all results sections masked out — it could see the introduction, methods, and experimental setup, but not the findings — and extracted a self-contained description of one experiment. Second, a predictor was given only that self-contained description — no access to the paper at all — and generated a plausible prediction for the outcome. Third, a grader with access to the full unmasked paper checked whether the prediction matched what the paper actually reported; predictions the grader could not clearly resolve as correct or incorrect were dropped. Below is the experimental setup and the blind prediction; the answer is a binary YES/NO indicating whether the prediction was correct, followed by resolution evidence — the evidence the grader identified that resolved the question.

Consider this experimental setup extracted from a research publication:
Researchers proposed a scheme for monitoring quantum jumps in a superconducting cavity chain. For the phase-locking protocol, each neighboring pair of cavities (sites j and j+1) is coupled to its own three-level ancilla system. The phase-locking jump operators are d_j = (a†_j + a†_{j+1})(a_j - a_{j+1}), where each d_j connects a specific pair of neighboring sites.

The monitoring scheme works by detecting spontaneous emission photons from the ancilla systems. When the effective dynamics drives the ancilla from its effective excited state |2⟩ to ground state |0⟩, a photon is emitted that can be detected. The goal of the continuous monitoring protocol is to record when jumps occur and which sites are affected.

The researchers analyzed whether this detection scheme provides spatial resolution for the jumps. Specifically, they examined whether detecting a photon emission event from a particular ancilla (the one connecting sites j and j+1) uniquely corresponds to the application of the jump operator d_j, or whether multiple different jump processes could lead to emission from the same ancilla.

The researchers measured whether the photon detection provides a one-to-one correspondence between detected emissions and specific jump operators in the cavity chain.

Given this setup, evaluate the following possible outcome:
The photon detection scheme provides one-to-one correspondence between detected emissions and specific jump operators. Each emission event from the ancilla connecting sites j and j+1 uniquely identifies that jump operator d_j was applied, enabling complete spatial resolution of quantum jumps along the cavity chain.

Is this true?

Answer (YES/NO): YES